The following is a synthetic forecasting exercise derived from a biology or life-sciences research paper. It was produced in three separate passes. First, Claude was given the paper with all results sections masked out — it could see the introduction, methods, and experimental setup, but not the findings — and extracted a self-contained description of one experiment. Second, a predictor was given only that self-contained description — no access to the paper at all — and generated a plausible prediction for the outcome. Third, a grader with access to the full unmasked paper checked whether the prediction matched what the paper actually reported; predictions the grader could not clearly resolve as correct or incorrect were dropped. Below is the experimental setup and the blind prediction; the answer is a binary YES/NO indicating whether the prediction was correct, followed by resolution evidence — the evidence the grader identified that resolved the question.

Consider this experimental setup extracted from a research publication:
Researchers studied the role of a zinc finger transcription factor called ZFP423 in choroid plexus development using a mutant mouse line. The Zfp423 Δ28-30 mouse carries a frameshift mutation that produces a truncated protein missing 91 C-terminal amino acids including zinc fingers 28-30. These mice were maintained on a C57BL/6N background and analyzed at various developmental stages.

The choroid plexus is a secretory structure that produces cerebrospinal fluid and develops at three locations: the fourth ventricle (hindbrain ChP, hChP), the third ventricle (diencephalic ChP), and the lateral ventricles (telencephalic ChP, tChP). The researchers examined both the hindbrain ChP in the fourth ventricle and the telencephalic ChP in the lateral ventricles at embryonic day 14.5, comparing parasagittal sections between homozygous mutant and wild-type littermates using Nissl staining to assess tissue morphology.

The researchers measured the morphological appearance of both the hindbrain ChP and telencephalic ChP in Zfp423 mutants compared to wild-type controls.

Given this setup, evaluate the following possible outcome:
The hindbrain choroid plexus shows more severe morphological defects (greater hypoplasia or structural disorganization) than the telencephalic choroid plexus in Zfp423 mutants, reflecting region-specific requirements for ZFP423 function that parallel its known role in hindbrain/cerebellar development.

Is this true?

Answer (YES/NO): YES